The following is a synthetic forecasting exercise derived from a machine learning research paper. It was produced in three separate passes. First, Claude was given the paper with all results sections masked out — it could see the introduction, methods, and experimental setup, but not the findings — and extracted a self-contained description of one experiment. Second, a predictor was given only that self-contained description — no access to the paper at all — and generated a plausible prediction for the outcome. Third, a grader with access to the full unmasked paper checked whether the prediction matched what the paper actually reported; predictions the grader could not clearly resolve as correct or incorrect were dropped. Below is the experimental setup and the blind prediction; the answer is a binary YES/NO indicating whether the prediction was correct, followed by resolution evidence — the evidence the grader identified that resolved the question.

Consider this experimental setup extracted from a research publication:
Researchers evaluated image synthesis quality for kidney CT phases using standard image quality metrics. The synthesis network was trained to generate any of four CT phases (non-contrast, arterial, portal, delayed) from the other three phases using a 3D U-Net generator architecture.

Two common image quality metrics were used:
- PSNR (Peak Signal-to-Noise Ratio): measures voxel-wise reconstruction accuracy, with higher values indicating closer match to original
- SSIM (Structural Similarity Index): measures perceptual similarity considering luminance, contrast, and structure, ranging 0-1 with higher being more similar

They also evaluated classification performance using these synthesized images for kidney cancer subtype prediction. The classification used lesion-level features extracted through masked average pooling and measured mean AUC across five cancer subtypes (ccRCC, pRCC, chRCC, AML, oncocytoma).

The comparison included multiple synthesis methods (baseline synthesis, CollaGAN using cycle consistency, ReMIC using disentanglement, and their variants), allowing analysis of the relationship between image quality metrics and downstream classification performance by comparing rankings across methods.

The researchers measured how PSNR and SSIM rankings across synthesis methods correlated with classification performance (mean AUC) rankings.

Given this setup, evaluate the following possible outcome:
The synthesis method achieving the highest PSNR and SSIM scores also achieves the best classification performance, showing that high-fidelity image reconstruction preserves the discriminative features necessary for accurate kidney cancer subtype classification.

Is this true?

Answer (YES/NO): NO